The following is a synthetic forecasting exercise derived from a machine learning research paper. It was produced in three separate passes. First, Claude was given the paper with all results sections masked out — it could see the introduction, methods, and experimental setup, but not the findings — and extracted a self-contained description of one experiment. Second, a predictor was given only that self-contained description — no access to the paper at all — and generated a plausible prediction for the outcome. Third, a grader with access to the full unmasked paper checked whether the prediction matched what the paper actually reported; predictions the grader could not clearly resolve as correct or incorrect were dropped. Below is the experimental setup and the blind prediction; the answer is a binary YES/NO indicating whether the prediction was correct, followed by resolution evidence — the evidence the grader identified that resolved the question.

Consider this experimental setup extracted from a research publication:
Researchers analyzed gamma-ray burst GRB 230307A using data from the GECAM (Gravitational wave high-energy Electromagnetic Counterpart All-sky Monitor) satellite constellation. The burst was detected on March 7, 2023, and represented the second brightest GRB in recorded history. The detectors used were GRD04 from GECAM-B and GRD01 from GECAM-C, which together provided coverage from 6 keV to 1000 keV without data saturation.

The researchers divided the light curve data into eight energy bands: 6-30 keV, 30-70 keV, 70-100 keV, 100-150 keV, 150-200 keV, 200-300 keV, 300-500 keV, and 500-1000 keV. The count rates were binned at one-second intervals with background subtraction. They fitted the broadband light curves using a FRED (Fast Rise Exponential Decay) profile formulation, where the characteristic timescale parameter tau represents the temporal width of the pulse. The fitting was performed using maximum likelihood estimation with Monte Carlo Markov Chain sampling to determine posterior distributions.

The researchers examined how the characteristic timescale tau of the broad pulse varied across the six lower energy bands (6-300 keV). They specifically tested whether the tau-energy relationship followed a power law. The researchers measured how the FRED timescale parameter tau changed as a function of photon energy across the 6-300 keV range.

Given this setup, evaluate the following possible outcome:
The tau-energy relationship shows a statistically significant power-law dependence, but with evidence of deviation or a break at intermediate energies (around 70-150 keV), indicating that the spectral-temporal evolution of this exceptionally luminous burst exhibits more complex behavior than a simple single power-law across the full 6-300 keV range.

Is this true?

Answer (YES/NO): NO